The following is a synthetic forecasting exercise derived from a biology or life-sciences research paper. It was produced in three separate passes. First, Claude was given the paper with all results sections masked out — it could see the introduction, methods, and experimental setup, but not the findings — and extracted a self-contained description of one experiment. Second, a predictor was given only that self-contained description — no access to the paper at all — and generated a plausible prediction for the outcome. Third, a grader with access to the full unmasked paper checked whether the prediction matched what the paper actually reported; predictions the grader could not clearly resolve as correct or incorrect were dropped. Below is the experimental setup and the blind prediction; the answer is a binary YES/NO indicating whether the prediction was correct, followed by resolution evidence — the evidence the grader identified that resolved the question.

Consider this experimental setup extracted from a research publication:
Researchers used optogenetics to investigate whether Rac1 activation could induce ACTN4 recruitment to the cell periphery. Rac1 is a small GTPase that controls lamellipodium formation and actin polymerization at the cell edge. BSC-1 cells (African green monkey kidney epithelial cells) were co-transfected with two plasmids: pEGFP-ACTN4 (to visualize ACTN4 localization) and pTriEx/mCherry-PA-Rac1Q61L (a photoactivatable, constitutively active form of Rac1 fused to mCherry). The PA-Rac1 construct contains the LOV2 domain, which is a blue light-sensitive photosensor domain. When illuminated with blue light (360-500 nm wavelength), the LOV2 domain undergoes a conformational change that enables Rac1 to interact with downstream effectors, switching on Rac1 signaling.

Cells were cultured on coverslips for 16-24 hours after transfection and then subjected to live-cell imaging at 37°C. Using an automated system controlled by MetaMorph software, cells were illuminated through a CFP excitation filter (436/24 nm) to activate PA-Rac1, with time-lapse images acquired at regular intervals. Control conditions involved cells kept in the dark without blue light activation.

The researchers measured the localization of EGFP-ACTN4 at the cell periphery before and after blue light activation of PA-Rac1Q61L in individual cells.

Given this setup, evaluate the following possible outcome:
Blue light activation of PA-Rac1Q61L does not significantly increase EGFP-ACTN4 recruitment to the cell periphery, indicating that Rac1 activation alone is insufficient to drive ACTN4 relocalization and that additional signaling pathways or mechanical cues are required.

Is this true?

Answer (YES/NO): NO